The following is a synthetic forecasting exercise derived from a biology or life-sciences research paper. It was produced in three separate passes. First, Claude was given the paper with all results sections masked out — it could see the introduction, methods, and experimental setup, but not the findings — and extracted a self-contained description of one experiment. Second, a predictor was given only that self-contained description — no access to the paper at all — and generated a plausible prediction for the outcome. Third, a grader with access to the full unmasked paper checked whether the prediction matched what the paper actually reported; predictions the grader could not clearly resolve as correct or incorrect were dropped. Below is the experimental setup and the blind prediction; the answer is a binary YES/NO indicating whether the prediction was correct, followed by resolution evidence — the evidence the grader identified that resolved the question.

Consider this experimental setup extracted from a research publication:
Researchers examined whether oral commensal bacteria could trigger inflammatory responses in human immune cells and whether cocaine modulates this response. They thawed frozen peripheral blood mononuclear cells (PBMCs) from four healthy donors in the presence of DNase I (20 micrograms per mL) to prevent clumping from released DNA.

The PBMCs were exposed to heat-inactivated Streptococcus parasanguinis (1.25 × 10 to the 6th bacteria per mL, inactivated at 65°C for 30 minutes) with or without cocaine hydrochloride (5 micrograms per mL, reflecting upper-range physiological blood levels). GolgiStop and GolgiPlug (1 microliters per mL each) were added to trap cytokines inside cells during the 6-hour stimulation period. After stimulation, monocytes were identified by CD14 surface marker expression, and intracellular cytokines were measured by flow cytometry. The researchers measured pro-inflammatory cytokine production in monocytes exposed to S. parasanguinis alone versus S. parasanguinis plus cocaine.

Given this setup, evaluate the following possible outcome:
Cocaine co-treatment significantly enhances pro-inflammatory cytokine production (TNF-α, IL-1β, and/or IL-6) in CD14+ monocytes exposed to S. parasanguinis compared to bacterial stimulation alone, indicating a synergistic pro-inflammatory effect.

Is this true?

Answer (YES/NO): NO